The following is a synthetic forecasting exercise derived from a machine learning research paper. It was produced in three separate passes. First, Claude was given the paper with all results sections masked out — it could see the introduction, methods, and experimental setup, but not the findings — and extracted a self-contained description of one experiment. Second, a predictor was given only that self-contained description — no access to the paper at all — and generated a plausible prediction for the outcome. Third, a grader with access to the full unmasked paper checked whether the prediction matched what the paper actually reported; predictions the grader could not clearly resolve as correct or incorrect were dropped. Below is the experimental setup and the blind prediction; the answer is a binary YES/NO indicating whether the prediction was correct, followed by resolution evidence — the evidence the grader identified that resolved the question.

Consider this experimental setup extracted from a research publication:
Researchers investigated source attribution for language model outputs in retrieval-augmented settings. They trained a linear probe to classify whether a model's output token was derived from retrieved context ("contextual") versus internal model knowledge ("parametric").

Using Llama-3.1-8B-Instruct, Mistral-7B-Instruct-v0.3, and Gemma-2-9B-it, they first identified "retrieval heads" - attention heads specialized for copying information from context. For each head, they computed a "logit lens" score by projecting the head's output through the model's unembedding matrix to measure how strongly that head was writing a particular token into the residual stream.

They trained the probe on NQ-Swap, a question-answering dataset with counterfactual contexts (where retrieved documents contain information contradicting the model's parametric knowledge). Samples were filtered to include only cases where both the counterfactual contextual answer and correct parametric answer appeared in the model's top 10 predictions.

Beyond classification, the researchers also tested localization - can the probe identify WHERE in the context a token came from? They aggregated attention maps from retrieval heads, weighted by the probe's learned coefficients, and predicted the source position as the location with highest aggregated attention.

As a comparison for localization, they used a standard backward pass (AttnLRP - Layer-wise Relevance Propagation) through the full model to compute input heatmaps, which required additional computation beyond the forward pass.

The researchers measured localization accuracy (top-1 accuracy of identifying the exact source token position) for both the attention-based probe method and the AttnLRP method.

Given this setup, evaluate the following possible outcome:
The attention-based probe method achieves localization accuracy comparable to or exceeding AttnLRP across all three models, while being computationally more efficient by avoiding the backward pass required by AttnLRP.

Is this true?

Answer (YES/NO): NO